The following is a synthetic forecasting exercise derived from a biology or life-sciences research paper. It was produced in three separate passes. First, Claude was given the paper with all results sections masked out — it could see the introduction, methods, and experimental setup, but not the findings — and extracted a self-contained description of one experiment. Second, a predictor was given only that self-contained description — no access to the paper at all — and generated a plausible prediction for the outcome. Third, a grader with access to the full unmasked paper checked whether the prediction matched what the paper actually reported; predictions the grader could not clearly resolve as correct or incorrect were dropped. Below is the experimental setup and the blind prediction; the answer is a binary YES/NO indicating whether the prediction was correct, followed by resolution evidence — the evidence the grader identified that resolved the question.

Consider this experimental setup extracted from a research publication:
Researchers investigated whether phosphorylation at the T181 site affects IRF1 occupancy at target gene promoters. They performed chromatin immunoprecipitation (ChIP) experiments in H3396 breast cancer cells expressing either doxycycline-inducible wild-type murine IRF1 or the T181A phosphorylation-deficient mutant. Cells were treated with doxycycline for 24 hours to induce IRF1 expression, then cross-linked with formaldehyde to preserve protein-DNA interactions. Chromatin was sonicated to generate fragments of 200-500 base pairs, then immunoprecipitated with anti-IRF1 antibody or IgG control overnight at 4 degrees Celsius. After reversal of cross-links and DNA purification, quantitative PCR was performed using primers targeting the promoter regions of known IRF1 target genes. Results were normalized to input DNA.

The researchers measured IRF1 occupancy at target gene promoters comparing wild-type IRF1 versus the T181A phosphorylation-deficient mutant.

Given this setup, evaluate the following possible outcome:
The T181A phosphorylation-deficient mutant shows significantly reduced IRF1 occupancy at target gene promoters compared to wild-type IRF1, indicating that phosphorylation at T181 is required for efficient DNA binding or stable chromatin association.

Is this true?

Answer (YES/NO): NO